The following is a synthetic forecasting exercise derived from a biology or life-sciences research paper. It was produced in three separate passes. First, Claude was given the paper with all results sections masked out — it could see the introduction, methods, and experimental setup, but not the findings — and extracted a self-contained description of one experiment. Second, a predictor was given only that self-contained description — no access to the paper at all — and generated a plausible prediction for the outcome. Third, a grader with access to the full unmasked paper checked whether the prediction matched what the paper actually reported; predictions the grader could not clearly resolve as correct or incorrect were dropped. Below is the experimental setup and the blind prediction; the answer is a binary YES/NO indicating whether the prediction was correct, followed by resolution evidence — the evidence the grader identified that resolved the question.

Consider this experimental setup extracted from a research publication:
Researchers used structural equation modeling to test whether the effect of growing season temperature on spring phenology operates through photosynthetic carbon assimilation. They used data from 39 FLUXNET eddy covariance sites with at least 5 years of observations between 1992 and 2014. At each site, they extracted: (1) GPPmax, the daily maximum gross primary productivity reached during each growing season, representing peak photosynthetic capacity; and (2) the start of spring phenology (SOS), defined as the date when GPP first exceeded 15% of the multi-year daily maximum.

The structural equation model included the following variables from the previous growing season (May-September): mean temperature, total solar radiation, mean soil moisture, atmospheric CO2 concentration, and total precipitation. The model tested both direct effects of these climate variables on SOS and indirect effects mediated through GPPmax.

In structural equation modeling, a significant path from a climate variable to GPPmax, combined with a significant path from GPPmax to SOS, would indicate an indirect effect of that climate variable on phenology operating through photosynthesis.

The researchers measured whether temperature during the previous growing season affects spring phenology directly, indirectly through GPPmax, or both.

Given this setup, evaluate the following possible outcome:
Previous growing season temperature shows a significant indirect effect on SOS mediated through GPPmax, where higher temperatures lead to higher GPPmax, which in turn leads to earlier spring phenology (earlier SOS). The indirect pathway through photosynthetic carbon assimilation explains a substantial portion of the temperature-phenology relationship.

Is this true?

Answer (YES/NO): YES